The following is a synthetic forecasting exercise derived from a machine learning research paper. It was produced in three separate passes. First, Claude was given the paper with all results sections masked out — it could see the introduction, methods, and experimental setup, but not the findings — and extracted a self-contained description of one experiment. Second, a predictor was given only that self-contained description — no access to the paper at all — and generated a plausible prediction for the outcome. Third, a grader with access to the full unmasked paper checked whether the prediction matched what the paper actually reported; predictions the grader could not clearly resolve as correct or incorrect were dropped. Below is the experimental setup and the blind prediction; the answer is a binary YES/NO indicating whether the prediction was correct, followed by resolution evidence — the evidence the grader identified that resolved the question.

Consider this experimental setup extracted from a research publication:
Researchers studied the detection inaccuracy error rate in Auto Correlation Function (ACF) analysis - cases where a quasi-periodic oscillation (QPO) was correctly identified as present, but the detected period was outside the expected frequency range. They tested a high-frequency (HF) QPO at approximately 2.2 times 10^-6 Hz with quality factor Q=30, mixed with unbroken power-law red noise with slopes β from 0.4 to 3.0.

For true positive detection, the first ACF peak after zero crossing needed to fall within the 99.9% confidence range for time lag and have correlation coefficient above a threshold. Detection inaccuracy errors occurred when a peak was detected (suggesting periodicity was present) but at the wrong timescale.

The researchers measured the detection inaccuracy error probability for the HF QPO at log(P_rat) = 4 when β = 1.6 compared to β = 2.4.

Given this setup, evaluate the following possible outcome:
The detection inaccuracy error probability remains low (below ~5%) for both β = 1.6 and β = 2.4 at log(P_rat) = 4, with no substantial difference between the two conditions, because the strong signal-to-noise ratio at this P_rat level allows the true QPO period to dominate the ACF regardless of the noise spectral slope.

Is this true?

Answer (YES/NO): NO